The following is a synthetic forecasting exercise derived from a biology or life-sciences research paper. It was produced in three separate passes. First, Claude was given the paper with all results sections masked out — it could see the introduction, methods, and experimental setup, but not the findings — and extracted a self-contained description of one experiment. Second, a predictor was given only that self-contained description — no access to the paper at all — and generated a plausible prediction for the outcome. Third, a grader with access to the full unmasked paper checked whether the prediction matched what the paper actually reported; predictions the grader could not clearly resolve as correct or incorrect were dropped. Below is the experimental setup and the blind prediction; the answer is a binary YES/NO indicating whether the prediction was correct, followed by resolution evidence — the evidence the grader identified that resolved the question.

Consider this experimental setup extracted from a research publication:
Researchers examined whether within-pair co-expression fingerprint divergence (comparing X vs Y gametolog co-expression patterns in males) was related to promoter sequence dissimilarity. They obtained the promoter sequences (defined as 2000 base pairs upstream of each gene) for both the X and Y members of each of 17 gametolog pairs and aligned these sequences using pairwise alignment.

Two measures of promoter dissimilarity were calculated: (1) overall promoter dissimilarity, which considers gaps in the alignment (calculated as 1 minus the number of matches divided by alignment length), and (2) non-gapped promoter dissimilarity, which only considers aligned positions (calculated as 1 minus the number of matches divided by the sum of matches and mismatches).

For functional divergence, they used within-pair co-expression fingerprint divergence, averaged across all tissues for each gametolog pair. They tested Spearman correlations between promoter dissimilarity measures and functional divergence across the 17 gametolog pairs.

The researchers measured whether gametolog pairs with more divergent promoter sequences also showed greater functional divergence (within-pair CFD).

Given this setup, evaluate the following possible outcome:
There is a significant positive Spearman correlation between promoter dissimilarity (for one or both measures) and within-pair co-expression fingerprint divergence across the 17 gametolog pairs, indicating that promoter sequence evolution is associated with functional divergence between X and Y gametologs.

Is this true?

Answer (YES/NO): YES